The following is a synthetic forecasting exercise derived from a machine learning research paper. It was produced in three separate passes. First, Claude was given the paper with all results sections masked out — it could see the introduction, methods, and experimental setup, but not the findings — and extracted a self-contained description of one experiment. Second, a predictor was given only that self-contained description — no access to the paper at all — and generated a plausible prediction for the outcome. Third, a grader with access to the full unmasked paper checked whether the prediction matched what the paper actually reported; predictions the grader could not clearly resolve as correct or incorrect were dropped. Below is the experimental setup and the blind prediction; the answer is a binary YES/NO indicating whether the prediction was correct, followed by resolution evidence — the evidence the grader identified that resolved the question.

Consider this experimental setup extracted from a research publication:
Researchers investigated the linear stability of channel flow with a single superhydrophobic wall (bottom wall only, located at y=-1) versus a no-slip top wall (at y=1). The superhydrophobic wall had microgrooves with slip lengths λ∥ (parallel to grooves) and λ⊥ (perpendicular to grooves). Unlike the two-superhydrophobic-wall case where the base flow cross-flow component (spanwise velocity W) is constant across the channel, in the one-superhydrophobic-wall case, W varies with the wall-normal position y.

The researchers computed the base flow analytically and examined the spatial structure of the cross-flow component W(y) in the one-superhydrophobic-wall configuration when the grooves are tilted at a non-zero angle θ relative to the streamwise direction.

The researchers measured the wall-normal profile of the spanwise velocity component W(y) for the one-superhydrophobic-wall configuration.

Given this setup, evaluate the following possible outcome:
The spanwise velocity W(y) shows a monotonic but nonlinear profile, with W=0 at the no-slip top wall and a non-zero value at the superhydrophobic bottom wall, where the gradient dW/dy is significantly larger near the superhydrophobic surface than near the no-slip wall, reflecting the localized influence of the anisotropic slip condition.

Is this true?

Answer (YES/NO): NO